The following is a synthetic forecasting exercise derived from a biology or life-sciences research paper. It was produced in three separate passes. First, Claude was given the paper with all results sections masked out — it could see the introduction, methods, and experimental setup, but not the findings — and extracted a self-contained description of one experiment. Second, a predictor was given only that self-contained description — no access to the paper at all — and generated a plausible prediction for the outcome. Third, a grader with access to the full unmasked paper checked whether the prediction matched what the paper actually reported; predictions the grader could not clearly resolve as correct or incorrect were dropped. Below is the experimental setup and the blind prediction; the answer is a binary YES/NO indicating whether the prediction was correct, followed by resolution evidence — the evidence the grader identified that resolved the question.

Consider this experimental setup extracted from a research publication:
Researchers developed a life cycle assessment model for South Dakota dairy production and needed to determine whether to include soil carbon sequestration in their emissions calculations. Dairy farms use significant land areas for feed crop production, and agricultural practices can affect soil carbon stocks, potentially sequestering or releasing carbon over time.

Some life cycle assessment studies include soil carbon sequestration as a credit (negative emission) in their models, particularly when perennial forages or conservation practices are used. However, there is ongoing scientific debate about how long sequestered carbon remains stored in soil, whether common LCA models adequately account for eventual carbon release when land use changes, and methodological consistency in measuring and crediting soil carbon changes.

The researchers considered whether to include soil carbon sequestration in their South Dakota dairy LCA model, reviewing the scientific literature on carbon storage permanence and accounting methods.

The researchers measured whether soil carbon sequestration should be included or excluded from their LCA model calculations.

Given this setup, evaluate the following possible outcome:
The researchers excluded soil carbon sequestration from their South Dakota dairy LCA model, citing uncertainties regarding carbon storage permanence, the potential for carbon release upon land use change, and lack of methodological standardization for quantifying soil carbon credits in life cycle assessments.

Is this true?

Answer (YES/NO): YES